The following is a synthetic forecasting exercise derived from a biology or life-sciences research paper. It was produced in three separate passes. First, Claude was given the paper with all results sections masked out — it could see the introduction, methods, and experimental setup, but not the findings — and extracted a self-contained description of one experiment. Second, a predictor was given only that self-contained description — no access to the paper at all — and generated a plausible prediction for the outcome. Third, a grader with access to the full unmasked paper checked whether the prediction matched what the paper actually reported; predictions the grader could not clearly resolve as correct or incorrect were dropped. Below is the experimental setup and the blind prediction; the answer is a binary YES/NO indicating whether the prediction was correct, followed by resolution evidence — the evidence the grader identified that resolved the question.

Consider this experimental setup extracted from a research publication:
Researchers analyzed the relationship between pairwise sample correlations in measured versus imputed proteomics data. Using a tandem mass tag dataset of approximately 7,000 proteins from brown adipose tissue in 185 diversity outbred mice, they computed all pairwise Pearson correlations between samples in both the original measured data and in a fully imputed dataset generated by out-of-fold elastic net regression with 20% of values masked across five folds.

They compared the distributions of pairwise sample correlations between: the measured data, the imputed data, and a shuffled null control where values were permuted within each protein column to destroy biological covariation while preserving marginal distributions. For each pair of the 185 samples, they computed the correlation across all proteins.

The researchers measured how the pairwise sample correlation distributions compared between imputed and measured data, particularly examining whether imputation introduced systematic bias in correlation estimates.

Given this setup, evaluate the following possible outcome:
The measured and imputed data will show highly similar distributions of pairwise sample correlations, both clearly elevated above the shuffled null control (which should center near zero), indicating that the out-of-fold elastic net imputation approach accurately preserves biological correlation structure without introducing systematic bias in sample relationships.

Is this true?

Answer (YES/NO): NO